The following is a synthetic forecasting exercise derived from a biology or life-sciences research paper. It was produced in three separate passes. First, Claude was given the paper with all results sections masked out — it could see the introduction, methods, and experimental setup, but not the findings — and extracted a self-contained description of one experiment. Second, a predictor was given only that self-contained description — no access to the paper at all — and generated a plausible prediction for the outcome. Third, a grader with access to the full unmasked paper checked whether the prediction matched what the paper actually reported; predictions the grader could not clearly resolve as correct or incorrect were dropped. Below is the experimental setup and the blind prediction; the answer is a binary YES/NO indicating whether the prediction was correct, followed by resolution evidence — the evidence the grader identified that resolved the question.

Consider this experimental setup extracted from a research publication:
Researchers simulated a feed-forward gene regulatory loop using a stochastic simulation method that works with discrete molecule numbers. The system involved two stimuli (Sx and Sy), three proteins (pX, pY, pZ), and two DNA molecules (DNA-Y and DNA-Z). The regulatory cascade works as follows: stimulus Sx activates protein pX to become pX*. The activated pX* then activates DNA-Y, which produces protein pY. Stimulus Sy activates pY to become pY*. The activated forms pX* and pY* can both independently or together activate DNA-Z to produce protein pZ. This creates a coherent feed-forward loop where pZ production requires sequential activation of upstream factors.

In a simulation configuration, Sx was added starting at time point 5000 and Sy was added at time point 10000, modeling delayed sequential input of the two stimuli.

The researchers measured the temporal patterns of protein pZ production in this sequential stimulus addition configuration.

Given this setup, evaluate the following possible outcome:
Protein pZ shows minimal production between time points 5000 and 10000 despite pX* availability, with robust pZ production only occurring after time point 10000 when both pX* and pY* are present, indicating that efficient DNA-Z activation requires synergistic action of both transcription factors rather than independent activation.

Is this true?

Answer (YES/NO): YES